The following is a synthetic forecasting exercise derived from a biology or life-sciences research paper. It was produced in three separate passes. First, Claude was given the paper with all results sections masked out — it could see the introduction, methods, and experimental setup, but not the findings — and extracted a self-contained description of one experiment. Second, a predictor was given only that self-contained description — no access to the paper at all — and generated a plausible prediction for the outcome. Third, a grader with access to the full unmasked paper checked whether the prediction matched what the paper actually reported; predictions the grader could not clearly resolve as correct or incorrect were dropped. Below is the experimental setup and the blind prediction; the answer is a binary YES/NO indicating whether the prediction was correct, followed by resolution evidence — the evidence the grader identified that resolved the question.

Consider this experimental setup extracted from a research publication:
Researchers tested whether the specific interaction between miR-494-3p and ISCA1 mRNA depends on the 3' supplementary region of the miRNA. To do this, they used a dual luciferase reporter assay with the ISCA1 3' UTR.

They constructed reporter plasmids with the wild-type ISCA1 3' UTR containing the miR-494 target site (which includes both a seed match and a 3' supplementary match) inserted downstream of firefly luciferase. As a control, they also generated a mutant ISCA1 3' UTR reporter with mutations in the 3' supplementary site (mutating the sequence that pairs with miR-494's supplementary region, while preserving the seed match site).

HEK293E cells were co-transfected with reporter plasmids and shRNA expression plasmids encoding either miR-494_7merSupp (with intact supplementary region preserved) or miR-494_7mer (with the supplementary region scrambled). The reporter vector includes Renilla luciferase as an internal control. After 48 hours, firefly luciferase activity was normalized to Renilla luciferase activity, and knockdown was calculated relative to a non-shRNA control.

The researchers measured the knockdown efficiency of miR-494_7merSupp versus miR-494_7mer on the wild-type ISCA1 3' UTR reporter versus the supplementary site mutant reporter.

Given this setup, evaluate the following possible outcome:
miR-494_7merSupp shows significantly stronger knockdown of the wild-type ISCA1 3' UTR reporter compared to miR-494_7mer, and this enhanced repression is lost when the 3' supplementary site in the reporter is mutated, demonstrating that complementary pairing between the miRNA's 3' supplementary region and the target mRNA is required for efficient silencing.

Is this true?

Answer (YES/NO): YES